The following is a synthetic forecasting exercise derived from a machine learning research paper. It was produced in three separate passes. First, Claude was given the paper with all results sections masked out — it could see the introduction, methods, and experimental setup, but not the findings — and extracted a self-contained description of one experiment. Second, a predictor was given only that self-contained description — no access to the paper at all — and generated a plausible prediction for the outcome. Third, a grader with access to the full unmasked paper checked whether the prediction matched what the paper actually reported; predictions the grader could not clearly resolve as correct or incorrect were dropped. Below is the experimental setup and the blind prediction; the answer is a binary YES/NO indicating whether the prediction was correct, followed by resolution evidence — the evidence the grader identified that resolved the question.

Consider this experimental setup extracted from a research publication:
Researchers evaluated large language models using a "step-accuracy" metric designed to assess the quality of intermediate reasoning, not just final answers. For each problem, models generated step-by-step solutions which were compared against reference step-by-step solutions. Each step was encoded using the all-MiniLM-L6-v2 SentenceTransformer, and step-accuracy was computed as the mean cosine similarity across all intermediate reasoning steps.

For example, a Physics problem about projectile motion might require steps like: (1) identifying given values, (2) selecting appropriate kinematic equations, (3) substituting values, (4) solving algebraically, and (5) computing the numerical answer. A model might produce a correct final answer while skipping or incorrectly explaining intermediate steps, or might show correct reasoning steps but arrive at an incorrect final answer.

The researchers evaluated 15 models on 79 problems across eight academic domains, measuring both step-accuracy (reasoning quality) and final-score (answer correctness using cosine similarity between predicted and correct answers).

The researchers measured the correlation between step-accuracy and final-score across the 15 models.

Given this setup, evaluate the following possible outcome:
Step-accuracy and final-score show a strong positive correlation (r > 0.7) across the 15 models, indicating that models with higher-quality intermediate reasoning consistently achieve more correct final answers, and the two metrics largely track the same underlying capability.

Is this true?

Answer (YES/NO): NO